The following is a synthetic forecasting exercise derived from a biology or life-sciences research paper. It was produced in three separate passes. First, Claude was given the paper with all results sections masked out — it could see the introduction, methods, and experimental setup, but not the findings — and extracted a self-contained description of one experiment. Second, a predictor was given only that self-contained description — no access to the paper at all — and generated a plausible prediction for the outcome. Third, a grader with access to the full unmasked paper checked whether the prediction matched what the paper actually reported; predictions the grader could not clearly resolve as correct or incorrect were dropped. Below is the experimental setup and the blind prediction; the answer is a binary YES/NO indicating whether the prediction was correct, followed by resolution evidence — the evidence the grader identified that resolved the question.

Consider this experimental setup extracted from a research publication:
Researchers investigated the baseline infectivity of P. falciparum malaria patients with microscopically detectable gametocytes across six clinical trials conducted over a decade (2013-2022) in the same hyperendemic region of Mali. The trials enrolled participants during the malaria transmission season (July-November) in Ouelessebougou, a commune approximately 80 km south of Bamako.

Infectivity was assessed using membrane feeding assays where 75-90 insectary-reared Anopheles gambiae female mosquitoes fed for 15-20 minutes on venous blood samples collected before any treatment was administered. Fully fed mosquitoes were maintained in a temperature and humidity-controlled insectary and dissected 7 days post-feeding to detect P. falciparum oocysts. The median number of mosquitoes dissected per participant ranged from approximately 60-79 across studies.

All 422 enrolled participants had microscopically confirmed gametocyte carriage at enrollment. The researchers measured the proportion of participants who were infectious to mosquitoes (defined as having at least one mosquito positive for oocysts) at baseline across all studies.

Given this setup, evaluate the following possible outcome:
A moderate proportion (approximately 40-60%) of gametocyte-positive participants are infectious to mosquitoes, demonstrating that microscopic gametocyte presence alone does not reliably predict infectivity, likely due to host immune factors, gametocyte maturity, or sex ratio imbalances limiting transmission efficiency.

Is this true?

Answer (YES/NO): NO